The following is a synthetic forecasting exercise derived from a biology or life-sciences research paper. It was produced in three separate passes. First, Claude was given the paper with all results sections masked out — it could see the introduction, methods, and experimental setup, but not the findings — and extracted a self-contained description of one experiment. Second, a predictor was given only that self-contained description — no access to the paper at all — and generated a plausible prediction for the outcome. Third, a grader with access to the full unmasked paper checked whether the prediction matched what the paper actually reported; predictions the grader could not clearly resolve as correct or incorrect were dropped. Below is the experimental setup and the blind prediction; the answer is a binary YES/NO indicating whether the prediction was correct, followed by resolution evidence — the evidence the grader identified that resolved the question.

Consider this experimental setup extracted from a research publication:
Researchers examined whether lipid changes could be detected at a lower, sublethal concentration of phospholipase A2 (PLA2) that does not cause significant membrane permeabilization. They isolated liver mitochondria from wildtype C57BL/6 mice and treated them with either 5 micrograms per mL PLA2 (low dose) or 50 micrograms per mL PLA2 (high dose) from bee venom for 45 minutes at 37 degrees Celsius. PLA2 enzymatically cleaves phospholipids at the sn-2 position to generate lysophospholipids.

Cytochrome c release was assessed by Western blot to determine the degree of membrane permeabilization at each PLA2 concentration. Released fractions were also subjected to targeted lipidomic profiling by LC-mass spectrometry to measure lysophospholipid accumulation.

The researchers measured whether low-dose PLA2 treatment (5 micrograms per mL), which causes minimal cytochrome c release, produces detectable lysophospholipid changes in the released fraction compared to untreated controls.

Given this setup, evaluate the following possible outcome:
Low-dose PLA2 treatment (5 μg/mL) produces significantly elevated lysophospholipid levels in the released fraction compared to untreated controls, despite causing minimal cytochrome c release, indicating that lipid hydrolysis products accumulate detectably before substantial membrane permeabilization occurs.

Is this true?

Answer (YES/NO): NO